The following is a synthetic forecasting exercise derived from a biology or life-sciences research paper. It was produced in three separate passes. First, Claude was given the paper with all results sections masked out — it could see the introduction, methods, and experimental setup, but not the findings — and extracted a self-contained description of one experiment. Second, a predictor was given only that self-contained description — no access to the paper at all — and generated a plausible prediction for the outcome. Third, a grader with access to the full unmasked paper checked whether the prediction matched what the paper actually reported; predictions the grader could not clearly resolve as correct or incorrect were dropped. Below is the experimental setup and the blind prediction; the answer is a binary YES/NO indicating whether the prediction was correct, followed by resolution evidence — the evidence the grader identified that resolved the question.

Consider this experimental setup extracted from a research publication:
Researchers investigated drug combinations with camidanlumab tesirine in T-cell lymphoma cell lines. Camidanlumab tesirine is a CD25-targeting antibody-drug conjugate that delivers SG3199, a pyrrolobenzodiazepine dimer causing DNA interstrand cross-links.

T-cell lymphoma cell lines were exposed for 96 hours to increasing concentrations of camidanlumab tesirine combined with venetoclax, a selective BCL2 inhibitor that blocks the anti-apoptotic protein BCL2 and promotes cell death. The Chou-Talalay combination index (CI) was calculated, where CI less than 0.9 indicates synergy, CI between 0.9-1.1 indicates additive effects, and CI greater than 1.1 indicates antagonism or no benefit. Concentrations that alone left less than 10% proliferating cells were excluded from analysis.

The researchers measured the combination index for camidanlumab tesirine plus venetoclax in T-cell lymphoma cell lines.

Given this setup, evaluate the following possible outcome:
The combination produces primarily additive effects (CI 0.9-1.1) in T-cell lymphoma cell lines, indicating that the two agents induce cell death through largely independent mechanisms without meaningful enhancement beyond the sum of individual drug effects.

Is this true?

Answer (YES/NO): NO